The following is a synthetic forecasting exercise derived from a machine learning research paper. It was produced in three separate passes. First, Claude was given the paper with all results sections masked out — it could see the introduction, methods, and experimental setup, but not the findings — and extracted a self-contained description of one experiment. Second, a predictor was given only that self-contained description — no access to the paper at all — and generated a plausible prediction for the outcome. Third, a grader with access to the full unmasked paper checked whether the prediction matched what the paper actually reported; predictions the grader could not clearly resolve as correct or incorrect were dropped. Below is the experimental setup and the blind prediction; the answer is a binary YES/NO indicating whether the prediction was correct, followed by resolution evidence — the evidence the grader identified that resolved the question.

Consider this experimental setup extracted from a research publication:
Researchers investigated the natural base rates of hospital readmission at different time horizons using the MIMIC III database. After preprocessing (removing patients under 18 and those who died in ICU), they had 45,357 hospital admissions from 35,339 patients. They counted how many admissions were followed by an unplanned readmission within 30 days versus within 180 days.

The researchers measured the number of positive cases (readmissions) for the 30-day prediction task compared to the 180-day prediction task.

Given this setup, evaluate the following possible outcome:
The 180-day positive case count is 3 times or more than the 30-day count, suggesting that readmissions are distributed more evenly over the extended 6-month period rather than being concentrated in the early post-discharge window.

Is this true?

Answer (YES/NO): NO